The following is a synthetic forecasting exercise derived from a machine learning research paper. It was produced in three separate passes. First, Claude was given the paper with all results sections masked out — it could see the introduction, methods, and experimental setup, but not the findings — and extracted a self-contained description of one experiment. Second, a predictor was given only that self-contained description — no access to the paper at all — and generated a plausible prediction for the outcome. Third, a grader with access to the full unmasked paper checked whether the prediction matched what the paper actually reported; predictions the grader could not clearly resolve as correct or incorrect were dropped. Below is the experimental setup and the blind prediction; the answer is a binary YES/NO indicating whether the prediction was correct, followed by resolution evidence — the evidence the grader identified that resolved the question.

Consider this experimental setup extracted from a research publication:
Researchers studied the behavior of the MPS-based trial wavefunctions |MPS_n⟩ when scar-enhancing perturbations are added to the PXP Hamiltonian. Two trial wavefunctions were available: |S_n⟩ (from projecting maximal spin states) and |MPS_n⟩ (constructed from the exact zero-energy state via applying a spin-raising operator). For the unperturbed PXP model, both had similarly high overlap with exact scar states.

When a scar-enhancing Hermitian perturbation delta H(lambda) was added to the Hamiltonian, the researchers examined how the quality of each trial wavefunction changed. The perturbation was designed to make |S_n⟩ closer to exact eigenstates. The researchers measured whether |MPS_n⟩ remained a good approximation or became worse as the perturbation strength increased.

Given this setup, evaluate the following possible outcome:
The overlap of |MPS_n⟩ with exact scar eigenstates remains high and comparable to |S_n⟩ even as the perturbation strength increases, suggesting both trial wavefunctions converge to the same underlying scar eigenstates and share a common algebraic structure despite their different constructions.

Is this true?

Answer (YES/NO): NO